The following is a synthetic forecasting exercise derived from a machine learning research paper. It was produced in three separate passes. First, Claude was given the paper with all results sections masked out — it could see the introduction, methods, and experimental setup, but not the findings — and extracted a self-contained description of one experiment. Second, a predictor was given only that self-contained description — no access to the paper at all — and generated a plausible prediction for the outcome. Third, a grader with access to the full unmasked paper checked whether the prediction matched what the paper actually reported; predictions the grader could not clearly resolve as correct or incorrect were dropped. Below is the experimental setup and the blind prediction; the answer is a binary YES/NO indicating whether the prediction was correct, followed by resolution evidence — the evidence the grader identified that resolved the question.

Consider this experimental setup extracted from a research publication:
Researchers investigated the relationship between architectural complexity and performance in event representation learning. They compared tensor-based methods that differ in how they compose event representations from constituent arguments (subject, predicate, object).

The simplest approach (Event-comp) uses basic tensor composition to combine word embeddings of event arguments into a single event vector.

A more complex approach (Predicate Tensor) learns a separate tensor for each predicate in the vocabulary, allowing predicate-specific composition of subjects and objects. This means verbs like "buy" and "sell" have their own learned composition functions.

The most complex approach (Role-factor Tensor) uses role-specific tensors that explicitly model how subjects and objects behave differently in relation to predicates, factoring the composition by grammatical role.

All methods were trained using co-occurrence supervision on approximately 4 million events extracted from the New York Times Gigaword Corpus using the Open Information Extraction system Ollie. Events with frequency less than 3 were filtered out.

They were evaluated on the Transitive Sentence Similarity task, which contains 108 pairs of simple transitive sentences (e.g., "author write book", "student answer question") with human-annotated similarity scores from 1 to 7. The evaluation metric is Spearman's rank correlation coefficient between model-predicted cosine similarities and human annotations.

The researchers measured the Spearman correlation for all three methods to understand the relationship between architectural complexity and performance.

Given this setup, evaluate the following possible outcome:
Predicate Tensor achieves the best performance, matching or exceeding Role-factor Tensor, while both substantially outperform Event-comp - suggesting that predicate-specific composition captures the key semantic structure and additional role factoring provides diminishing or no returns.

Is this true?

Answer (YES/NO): NO